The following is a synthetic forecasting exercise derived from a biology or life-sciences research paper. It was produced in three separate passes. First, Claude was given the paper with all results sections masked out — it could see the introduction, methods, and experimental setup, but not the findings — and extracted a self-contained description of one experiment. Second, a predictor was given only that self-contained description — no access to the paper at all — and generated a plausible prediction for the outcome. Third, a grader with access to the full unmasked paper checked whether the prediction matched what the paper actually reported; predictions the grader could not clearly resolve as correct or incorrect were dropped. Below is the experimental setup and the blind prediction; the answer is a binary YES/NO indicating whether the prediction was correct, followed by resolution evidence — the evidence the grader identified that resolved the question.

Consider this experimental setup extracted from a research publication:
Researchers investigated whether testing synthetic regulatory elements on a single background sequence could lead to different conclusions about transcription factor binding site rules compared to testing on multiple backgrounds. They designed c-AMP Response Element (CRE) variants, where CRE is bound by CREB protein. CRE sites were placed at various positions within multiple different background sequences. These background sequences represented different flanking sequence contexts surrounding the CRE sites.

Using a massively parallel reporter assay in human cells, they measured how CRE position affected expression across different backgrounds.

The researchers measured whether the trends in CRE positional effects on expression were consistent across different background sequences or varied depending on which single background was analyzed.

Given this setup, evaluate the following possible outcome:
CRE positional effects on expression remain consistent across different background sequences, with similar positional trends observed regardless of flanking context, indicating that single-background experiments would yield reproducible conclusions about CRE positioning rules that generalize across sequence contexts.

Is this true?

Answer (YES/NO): NO